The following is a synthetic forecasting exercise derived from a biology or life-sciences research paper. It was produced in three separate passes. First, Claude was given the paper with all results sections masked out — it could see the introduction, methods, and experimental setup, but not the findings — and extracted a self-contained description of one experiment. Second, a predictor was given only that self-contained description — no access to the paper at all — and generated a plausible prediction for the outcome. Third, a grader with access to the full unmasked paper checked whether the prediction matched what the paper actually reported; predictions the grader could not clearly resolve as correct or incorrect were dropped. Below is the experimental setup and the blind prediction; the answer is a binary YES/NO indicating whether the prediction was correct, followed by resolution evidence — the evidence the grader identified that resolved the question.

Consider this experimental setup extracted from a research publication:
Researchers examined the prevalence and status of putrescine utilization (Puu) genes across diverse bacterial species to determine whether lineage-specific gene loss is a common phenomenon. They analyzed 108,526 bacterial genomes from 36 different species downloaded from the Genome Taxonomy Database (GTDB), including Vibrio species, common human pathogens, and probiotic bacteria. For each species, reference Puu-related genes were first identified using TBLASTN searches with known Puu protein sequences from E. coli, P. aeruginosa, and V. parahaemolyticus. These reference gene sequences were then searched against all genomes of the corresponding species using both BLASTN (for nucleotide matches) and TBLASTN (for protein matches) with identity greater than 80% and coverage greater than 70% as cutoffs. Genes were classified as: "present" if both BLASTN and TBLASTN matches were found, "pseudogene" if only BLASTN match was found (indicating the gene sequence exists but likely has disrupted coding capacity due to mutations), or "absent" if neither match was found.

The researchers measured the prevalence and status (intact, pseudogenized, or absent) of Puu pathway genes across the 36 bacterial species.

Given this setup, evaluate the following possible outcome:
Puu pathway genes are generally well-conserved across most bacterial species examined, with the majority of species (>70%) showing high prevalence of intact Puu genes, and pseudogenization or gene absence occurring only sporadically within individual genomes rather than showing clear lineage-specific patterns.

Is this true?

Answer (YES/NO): NO